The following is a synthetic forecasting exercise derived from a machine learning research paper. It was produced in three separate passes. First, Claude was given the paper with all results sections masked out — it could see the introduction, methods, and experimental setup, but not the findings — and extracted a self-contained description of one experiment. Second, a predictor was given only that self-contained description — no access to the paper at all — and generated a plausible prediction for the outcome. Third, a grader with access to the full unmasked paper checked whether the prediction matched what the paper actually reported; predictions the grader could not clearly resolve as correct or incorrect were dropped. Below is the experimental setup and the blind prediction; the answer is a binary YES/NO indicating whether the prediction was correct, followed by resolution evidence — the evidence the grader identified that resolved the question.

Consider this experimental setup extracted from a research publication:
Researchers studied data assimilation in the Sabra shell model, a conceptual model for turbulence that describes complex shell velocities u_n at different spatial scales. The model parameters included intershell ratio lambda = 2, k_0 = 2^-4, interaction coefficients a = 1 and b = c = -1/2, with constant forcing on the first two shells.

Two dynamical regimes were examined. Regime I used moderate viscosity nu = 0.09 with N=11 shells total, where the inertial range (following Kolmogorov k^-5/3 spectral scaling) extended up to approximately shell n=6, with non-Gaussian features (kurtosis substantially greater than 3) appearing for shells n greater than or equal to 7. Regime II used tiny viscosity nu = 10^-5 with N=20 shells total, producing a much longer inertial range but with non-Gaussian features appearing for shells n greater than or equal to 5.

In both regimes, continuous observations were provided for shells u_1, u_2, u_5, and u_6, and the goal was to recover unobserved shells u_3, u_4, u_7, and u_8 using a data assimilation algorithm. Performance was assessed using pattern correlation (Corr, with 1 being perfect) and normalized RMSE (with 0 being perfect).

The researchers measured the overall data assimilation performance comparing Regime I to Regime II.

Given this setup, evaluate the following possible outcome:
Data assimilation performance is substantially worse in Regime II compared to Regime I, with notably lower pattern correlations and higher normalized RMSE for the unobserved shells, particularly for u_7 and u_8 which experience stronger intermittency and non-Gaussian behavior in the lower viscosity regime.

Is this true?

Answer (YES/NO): NO